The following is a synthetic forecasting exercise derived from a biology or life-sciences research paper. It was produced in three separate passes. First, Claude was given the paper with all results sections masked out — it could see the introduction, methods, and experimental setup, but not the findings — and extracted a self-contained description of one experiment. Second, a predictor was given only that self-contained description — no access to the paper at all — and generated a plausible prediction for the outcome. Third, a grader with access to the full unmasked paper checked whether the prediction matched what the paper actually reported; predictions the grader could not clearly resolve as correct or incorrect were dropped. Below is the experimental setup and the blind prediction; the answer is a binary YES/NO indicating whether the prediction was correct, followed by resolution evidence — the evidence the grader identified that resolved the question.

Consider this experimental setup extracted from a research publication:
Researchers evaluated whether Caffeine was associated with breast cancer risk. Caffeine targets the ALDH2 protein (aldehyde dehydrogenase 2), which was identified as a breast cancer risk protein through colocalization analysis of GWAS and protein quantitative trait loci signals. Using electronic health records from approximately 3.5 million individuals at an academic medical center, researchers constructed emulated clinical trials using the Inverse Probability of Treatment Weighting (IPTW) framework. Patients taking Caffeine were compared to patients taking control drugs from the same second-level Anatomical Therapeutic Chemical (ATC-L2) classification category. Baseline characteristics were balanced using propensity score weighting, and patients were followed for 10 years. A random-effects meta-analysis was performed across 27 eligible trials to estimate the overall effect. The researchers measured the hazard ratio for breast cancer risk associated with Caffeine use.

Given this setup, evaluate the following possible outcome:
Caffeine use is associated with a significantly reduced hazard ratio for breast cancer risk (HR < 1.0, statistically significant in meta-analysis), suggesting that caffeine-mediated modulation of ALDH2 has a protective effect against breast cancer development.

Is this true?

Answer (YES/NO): NO